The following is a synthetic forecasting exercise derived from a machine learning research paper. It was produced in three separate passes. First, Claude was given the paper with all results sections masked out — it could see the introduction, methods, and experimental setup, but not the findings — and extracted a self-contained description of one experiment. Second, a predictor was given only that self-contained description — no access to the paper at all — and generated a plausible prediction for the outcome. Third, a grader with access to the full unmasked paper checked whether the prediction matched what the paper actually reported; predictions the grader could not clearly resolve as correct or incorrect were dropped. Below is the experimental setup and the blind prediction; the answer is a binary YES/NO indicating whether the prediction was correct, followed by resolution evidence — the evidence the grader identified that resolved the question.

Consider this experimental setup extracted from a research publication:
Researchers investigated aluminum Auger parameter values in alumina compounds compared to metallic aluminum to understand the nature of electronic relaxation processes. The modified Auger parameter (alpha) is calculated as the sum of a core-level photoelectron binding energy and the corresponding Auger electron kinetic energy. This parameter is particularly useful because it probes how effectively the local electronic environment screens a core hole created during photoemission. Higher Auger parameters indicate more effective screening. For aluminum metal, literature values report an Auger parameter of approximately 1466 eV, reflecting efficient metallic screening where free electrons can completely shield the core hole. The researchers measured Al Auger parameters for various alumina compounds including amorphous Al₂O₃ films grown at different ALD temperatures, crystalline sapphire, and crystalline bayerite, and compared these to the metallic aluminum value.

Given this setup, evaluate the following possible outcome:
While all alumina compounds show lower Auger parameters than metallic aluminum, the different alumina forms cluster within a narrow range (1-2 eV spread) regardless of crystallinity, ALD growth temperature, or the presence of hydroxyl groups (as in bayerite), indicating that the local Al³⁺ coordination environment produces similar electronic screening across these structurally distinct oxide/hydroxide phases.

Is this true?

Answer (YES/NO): NO